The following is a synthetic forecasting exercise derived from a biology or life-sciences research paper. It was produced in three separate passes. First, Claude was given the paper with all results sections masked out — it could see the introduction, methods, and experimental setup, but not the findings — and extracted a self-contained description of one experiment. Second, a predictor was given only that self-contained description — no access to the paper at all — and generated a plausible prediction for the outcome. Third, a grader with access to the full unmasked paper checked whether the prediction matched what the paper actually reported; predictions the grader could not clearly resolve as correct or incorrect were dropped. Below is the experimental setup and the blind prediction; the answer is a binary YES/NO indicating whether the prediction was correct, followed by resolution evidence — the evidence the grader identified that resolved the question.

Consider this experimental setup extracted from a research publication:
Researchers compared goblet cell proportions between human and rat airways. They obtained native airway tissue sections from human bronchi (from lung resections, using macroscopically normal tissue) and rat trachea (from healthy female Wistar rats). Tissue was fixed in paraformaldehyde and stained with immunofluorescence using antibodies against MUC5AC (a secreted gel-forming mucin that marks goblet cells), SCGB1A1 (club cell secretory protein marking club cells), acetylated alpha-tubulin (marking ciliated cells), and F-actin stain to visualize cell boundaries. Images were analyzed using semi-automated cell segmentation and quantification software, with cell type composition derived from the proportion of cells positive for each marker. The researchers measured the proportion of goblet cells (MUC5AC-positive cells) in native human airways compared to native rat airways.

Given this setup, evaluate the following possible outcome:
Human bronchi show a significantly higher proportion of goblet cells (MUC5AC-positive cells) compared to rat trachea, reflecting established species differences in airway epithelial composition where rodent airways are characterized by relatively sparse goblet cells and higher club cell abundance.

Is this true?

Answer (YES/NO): YES